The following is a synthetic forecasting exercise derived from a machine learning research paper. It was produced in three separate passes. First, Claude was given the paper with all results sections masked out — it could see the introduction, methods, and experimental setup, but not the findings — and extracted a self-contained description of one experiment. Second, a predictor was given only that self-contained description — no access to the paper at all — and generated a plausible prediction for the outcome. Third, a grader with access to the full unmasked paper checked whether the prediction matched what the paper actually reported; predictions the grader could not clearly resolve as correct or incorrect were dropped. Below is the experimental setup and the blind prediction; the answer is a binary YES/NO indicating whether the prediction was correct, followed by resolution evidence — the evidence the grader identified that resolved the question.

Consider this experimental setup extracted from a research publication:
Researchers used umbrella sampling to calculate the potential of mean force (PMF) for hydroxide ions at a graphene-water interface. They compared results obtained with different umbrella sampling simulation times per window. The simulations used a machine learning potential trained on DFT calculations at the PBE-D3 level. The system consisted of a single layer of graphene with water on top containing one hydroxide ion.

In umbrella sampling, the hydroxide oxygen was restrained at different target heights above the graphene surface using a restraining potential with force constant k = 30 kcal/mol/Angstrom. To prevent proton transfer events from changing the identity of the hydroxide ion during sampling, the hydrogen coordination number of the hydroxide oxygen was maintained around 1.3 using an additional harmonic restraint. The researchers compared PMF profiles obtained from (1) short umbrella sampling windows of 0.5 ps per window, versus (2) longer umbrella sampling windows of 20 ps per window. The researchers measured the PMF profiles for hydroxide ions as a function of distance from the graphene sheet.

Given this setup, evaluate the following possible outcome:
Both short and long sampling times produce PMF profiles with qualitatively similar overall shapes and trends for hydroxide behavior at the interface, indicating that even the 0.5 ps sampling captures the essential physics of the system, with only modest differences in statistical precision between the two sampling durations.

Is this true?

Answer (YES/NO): NO